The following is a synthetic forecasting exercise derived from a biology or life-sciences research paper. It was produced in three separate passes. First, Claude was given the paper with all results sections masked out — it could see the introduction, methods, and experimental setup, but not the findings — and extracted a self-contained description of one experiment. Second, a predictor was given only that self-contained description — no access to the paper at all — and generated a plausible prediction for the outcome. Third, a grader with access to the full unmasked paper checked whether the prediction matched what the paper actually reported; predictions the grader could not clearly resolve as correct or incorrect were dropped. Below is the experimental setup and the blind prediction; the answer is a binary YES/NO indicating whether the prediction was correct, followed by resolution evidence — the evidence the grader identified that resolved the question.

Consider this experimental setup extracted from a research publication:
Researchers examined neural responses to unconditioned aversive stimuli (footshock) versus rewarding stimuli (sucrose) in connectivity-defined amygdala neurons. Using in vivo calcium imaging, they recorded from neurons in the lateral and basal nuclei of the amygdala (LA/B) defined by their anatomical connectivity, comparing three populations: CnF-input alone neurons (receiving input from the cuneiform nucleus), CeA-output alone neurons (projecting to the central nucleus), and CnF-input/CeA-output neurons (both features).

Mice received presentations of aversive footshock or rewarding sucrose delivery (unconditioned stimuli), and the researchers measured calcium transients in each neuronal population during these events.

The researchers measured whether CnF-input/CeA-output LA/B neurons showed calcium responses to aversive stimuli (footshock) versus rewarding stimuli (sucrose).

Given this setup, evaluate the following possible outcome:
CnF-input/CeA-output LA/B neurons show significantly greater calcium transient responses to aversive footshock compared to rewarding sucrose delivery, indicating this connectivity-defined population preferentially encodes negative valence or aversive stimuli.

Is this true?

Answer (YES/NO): YES